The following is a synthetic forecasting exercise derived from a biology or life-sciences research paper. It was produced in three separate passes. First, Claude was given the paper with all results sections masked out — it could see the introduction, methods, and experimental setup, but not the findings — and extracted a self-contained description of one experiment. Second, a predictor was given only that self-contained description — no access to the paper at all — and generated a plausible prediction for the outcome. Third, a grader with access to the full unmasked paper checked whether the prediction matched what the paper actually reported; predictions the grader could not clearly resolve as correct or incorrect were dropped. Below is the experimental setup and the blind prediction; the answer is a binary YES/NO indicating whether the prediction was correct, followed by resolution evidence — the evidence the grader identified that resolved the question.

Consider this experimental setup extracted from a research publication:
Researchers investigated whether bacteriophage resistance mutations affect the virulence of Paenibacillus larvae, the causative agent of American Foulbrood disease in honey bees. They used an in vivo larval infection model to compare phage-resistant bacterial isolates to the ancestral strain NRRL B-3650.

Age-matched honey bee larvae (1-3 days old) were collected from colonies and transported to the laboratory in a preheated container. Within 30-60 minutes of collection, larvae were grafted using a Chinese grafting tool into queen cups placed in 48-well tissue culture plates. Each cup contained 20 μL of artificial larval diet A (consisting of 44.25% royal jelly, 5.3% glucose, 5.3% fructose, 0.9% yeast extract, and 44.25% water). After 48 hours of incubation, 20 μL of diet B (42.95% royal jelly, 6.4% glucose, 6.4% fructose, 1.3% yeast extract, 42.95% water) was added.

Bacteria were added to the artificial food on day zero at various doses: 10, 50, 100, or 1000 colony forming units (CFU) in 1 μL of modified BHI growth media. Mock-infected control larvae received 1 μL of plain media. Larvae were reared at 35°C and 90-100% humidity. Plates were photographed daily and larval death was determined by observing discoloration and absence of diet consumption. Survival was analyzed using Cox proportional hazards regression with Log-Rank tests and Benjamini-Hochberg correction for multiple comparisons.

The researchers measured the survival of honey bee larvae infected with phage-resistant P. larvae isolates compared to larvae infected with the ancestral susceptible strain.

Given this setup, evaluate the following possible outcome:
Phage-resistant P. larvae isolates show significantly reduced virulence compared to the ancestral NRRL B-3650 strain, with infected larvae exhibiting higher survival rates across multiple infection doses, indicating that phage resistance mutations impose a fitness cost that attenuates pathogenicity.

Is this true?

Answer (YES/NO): NO